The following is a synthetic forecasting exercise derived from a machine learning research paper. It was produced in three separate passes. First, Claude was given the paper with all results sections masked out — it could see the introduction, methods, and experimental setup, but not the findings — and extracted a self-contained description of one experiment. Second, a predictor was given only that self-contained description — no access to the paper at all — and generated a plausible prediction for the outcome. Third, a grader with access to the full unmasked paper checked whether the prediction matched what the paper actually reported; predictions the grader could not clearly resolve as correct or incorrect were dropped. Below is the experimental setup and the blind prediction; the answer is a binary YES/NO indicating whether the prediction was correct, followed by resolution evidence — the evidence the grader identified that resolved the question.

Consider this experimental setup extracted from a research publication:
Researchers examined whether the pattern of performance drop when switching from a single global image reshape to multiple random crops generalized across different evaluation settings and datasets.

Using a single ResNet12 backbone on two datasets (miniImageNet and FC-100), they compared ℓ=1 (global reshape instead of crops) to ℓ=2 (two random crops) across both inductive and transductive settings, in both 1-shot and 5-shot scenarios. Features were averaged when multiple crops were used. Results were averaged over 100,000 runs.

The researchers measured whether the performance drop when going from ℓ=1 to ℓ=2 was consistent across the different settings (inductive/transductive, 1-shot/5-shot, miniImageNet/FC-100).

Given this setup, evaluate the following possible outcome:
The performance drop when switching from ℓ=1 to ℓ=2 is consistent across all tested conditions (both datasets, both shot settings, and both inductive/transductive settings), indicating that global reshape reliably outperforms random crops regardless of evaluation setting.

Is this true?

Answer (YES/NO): YES